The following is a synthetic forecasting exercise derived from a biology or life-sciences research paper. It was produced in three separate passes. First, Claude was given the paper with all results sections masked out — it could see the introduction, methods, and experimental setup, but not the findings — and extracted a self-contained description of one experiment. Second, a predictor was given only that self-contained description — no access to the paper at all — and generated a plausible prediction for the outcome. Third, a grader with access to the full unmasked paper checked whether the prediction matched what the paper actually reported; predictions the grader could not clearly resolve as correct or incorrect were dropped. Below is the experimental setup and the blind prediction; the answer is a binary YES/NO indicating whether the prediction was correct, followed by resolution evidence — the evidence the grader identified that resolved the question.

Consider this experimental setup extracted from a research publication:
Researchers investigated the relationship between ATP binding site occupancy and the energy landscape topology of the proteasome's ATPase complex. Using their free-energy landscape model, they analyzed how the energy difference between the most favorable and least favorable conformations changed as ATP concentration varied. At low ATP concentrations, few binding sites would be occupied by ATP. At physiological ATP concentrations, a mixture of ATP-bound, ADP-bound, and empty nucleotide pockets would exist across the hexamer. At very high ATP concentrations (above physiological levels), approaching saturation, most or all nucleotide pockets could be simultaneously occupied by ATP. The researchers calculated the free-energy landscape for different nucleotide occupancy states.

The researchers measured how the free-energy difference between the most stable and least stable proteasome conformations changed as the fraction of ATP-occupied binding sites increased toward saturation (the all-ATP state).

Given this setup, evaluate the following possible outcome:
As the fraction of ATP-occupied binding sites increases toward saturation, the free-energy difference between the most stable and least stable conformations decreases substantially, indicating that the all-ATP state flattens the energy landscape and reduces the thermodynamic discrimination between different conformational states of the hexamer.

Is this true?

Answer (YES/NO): YES